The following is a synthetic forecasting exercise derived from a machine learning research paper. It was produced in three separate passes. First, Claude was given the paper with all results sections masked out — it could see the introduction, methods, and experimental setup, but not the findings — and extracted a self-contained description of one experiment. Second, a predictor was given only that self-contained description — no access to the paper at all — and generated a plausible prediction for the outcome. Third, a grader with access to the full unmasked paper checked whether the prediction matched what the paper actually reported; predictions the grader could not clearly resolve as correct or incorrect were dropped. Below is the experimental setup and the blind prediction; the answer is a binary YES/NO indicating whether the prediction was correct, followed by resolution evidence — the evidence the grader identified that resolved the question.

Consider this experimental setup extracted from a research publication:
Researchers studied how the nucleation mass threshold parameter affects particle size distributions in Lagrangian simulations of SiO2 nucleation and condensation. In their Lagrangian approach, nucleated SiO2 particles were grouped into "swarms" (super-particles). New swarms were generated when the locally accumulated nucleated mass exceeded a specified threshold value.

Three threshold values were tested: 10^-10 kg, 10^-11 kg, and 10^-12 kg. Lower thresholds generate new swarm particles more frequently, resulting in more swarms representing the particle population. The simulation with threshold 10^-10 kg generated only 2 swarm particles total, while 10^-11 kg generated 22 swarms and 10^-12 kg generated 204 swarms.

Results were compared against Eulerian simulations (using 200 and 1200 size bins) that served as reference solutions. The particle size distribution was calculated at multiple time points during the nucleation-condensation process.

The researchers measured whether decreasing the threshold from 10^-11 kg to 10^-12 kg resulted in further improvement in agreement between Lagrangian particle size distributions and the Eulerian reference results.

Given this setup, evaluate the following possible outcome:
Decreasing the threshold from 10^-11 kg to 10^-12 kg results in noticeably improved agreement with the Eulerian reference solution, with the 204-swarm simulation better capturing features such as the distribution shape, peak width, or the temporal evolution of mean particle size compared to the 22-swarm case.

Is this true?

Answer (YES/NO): NO